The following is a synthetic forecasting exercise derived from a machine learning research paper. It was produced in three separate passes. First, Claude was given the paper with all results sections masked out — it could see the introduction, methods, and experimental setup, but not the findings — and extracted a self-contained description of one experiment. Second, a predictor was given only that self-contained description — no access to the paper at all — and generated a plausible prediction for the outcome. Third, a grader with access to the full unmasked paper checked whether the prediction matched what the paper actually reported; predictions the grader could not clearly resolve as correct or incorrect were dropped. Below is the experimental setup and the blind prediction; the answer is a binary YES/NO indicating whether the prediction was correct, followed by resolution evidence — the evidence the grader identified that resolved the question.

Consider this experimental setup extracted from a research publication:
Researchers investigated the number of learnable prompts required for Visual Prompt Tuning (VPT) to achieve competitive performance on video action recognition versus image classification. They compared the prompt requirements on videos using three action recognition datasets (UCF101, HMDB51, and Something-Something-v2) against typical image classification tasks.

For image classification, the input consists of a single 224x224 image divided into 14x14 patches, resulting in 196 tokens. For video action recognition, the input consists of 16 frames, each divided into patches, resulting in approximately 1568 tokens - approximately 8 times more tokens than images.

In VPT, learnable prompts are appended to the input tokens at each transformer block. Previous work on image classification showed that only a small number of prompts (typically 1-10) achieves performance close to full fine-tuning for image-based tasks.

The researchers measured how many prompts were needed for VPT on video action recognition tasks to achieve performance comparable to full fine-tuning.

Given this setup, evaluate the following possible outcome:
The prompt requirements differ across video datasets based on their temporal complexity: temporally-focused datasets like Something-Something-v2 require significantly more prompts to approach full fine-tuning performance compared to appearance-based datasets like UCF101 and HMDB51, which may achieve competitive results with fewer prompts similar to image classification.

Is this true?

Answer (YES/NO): NO